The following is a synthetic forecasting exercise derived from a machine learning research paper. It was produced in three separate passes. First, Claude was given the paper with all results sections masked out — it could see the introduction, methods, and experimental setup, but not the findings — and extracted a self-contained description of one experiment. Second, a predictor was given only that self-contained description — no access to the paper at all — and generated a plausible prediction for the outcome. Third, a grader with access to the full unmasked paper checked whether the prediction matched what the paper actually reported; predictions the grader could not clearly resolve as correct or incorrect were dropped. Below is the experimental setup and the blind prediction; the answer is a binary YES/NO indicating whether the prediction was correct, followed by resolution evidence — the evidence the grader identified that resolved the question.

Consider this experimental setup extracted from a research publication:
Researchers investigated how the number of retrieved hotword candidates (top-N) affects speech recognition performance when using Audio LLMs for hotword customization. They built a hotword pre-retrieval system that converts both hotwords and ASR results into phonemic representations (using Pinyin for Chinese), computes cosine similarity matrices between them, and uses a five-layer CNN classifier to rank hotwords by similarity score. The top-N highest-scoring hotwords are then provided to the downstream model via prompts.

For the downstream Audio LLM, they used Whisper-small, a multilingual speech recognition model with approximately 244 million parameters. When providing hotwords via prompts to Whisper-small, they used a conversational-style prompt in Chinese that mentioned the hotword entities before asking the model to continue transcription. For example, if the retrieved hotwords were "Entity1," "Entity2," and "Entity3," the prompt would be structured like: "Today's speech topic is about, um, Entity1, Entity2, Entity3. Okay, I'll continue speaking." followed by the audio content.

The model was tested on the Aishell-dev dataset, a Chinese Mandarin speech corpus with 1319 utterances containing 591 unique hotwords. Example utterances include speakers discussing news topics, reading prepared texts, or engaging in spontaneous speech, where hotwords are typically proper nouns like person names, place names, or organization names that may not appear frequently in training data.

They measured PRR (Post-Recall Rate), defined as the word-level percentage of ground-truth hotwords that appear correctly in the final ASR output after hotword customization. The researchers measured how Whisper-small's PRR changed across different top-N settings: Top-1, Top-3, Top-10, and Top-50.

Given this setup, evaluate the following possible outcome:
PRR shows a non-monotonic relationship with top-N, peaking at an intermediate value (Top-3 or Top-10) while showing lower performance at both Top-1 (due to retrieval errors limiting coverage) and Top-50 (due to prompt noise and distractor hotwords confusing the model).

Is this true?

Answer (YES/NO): YES